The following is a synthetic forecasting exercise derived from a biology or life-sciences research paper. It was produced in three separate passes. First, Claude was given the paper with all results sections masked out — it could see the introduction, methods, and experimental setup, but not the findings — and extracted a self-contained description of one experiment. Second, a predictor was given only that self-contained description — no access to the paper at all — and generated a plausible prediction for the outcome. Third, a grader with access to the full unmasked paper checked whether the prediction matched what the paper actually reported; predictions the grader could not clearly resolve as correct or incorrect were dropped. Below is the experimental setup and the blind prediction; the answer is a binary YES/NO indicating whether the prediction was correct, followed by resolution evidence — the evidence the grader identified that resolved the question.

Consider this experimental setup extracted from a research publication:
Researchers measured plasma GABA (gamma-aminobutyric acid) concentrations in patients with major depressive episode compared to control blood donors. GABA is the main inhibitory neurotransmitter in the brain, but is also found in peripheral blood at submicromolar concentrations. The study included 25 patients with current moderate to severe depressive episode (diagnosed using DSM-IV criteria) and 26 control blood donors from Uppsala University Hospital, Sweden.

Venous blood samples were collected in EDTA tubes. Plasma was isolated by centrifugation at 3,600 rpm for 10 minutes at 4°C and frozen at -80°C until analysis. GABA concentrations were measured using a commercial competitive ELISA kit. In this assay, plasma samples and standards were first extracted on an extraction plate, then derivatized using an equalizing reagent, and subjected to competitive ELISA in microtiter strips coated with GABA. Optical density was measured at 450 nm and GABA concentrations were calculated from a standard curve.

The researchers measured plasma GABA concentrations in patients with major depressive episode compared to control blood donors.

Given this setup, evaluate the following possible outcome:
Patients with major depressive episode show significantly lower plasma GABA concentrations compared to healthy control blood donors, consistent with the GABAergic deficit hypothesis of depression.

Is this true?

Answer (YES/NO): NO